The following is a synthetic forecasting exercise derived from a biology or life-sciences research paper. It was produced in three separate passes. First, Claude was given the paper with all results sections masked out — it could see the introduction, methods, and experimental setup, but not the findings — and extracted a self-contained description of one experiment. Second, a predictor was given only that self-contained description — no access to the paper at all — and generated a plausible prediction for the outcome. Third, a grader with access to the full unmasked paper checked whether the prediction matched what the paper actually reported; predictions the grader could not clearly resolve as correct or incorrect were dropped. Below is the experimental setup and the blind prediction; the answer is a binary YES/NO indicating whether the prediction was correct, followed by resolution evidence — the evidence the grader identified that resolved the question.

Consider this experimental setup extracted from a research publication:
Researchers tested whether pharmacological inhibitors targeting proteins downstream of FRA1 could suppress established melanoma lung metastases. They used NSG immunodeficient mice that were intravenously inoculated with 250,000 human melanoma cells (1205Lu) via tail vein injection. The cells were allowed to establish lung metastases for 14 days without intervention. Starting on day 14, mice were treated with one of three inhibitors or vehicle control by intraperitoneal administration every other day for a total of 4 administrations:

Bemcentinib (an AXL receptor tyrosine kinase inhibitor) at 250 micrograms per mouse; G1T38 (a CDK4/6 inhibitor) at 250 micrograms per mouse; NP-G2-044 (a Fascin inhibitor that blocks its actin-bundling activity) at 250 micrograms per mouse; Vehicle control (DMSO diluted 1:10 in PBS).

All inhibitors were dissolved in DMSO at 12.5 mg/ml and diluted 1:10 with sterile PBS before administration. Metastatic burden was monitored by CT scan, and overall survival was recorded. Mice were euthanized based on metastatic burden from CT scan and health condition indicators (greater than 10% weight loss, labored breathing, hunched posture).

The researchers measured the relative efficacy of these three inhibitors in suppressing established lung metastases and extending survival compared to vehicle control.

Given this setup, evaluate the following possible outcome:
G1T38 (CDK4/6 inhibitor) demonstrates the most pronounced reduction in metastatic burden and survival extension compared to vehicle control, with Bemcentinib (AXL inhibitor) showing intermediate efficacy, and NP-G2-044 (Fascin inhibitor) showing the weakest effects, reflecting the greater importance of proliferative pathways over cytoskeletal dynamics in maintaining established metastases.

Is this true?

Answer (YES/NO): NO